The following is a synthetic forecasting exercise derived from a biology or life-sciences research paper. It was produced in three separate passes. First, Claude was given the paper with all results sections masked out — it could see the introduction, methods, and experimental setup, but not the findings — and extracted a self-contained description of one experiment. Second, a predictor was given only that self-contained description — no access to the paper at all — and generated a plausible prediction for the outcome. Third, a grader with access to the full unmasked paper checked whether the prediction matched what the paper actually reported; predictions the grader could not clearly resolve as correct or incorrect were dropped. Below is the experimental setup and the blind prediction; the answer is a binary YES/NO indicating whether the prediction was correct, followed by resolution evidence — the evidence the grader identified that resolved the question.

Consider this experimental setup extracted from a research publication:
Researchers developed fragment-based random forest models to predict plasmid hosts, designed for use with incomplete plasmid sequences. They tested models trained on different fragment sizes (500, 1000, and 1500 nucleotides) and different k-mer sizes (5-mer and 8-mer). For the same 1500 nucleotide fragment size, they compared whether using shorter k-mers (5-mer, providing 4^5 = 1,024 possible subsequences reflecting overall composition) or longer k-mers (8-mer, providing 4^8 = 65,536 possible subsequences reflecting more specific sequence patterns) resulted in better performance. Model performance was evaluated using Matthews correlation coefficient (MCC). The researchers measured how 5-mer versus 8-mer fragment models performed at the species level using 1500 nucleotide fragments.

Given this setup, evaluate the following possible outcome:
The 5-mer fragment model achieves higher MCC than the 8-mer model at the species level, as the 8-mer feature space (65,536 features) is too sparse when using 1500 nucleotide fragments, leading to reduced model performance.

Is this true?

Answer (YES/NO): NO